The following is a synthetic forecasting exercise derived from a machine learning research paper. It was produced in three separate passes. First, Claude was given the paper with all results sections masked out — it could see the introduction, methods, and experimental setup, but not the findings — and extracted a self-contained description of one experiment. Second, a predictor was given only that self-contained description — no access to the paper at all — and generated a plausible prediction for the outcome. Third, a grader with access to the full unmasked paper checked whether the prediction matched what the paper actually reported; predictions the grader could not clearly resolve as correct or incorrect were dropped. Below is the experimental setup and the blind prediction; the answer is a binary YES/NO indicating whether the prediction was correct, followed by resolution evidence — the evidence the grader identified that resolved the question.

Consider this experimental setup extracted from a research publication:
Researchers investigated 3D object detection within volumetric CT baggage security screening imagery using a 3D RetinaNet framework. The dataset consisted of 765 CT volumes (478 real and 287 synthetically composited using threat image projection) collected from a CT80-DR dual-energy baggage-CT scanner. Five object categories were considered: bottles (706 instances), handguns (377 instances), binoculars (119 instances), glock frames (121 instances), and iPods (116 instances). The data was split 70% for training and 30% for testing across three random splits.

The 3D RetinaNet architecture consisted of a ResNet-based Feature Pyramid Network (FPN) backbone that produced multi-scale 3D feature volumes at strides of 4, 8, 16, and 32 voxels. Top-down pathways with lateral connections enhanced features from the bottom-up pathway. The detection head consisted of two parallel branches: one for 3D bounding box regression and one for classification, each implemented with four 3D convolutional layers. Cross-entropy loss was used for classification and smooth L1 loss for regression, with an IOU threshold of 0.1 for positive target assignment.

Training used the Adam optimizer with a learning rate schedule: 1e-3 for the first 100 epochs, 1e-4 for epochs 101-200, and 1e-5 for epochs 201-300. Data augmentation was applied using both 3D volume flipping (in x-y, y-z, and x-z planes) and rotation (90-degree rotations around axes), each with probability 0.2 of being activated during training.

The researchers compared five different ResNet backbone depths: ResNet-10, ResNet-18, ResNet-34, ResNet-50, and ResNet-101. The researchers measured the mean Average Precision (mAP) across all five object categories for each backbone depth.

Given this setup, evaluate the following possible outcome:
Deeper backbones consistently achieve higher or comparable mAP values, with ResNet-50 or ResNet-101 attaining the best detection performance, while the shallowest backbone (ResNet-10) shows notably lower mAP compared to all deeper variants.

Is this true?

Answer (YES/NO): NO